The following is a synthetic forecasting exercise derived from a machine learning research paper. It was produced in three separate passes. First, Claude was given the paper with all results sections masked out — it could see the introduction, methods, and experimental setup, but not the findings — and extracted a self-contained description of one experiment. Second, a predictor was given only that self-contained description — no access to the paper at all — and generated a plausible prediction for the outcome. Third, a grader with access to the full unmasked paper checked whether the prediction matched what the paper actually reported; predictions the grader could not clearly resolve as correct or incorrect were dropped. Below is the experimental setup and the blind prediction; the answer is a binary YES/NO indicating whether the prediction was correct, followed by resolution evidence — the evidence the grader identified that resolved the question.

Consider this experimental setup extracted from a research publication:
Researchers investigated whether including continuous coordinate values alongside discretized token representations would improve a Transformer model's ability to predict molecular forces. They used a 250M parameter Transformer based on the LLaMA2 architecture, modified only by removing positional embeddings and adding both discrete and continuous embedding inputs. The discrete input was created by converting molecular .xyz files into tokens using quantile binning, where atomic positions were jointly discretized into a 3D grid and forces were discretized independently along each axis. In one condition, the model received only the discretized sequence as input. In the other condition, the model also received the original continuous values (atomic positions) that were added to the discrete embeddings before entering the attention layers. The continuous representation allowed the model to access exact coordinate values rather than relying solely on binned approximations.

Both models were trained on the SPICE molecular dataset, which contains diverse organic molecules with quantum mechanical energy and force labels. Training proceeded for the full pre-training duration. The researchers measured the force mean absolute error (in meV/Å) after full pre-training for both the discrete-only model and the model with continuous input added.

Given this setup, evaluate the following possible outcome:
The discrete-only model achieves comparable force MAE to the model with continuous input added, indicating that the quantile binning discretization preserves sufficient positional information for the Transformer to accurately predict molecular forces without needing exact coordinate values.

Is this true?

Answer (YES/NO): NO